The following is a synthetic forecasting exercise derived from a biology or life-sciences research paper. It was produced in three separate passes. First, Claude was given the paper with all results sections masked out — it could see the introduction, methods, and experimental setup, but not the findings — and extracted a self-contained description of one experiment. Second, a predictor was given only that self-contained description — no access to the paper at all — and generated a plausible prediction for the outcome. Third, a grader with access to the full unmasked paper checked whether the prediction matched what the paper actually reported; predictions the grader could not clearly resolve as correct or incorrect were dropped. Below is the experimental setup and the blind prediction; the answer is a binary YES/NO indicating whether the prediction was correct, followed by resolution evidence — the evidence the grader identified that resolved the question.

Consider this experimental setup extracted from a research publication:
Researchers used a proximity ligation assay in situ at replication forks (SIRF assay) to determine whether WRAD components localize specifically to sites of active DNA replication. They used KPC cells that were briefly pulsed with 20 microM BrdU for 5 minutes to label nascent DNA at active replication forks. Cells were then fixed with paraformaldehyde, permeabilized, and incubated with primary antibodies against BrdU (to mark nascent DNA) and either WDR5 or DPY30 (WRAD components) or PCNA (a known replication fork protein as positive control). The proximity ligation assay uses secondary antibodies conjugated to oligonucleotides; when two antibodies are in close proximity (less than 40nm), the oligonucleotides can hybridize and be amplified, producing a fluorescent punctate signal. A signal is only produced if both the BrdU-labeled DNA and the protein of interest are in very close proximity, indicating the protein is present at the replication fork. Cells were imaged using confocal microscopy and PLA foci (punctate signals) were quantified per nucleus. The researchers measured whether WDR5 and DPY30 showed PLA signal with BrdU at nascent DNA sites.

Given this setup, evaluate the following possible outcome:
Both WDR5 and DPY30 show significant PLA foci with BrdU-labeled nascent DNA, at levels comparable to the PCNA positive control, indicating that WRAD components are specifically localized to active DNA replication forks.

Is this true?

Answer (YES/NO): NO